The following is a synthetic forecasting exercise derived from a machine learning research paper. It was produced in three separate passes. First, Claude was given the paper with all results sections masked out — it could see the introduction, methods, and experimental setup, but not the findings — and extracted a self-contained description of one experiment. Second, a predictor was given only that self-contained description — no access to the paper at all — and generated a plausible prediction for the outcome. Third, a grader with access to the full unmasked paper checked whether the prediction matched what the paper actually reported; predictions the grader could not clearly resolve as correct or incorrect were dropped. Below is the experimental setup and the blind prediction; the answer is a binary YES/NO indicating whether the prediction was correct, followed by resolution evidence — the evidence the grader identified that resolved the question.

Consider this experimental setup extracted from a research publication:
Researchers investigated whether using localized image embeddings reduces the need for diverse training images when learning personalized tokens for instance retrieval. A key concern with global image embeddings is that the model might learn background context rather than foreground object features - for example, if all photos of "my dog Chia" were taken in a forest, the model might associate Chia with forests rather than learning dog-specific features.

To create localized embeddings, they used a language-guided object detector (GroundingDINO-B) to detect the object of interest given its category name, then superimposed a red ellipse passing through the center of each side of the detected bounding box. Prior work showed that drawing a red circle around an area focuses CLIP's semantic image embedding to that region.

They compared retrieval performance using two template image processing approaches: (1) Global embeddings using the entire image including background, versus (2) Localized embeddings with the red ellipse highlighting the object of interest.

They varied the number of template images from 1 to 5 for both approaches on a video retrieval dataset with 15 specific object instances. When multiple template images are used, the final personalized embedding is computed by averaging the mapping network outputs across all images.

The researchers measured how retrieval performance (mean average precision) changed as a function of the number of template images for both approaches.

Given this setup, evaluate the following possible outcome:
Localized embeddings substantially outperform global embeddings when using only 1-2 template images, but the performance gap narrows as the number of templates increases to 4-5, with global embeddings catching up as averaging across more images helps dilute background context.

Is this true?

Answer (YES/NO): NO